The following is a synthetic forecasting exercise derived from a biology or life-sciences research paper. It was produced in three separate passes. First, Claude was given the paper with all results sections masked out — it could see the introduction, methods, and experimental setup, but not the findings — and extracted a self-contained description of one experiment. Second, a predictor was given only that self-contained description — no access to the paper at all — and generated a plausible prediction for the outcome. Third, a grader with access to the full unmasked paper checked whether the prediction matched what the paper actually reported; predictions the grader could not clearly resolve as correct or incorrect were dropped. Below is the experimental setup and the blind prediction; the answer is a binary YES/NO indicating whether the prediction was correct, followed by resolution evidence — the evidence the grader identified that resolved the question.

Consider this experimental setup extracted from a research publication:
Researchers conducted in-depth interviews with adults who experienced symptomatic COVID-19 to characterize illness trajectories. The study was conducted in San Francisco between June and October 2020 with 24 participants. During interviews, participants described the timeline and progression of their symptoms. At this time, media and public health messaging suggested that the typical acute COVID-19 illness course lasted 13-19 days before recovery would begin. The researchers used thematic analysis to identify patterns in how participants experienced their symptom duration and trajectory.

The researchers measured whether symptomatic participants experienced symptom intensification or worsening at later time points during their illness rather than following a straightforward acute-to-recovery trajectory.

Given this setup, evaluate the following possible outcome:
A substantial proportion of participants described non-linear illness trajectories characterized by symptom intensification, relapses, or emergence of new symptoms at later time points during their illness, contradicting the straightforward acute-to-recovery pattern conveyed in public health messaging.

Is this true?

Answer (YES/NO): YES